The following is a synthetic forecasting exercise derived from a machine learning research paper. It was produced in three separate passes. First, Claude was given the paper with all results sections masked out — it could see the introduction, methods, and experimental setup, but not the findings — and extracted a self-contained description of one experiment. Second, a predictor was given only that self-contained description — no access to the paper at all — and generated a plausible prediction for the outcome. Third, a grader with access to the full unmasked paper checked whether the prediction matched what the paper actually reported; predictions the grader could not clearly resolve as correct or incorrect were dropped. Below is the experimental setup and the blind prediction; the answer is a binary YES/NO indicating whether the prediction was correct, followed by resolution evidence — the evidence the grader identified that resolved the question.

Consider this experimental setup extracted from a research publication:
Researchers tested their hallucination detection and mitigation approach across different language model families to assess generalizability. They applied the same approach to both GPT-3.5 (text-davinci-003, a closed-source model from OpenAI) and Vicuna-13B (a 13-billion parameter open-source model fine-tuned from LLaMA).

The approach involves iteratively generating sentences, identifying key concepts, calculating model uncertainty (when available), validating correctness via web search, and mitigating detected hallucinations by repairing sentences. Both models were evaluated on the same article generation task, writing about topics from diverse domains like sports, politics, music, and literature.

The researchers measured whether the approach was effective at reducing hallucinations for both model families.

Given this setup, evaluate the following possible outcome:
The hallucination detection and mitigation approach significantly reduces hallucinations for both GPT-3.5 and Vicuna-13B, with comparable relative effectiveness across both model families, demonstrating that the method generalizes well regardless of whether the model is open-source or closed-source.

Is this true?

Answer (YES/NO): YES